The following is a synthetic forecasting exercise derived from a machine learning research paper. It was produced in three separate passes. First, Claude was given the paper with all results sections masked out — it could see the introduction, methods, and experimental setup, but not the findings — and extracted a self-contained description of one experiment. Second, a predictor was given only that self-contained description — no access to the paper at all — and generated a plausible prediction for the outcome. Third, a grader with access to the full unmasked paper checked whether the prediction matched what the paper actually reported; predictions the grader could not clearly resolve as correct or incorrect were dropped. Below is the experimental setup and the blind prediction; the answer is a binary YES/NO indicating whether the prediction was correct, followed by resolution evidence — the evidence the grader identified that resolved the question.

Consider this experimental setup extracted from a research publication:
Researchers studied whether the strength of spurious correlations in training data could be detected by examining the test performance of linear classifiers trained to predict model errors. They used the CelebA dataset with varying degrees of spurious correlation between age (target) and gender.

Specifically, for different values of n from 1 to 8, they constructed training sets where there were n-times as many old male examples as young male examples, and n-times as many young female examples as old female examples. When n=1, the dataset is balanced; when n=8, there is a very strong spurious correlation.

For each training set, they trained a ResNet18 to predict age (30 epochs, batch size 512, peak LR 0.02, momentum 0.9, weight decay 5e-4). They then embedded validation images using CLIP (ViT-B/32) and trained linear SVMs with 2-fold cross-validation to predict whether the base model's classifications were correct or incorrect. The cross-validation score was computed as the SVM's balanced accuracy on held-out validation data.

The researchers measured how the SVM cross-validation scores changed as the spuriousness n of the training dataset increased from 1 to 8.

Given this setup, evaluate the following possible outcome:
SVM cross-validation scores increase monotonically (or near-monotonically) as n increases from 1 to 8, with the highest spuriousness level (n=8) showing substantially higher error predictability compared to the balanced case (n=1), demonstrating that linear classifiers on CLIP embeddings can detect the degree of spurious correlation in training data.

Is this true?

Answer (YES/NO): YES